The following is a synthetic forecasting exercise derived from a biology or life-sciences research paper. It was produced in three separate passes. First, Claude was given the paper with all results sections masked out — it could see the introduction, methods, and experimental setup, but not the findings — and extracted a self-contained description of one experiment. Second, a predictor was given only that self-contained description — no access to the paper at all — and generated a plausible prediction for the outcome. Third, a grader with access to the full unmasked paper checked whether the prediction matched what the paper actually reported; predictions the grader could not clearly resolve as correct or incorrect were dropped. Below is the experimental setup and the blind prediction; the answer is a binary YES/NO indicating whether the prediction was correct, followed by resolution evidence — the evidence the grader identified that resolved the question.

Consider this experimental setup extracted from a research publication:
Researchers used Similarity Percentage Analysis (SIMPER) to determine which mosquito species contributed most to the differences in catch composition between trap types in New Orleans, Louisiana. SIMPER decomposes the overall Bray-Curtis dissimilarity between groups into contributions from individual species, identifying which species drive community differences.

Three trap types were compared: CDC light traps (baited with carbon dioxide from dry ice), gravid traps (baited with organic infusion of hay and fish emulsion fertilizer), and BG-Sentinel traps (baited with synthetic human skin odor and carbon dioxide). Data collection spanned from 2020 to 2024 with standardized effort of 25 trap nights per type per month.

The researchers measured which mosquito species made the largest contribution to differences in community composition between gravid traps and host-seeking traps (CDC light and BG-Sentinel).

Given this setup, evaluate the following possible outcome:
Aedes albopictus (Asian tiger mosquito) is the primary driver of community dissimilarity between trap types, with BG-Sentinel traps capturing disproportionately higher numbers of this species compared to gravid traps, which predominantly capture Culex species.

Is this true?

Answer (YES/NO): NO